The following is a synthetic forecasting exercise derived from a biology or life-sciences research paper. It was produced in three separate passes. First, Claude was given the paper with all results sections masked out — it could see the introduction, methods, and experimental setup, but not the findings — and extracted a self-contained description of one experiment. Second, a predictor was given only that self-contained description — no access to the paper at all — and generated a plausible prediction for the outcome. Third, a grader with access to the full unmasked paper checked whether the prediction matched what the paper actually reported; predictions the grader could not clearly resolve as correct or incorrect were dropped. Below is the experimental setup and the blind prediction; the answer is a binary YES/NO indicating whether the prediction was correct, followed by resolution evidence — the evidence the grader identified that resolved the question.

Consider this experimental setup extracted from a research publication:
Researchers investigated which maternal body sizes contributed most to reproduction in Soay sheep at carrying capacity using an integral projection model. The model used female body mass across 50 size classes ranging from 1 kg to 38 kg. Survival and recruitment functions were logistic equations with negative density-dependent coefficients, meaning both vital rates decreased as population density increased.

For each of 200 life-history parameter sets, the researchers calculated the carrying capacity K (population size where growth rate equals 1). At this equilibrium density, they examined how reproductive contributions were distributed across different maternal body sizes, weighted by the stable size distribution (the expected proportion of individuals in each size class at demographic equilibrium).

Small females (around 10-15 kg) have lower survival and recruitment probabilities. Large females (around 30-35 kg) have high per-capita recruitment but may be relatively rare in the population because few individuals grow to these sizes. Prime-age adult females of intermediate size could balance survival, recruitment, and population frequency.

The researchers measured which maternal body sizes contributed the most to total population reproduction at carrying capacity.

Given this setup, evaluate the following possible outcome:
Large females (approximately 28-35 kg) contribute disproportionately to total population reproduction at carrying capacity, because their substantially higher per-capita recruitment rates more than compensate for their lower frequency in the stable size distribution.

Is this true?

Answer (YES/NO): NO